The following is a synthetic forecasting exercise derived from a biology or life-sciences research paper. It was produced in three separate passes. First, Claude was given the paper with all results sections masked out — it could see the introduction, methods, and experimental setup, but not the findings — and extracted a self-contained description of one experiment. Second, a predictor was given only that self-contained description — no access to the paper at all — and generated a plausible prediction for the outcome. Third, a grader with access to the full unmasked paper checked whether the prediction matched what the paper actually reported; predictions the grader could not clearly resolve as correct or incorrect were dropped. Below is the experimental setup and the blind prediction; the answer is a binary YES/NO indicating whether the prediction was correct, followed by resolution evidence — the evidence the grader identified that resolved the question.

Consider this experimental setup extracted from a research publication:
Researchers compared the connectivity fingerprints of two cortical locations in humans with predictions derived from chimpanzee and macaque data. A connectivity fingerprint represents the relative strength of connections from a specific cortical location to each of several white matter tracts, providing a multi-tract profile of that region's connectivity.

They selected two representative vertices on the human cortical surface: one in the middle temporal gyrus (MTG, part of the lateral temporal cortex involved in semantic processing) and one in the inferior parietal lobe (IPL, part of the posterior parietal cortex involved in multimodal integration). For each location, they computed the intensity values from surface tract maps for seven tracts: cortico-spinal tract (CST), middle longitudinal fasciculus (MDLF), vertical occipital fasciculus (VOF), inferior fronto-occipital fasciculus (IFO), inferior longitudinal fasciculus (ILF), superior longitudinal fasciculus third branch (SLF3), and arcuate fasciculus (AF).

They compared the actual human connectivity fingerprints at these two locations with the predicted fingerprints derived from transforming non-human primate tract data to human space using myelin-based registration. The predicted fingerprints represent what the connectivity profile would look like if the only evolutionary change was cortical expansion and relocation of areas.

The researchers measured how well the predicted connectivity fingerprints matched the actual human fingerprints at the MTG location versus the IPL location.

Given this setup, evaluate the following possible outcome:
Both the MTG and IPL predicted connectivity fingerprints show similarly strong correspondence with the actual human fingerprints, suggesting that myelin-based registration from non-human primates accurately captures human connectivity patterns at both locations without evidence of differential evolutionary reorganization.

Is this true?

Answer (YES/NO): NO